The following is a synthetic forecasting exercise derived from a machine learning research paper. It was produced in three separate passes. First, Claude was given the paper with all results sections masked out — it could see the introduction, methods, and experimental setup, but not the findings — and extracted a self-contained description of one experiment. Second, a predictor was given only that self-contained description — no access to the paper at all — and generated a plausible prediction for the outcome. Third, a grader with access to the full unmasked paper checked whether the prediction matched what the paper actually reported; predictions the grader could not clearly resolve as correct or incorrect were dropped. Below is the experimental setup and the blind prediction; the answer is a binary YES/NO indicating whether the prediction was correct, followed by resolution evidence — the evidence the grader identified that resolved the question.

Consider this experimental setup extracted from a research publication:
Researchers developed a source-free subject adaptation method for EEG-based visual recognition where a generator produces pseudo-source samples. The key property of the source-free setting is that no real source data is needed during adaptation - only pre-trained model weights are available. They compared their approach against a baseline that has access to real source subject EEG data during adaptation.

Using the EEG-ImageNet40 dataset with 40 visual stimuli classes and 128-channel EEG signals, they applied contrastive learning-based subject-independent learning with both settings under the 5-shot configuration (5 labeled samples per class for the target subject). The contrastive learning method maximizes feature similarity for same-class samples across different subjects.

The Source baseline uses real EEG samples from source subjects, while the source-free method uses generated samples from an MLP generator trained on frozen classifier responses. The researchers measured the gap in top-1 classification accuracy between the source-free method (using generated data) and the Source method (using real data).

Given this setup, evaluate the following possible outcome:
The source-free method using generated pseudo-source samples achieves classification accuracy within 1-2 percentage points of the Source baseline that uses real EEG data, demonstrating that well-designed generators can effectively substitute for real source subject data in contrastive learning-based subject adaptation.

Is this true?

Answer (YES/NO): YES